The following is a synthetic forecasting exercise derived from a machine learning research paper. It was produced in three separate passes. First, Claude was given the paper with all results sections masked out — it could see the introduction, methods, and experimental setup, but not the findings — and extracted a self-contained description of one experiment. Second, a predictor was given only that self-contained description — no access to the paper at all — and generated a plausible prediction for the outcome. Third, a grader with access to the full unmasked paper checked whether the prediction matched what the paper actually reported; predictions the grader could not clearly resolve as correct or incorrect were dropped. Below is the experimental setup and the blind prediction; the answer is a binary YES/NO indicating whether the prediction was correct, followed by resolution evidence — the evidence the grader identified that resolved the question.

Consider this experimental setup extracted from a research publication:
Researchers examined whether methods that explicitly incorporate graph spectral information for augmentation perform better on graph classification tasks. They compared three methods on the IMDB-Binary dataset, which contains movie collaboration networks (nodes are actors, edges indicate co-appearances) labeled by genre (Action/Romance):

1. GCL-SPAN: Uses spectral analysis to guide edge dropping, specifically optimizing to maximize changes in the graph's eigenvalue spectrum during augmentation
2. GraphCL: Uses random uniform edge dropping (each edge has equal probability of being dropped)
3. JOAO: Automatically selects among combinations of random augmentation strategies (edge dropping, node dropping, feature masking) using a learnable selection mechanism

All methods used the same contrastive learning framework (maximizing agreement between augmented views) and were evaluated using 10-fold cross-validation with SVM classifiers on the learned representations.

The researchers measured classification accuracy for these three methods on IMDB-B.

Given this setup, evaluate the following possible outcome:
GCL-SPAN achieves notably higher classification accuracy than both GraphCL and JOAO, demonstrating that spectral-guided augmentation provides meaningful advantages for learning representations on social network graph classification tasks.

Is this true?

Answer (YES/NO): NO